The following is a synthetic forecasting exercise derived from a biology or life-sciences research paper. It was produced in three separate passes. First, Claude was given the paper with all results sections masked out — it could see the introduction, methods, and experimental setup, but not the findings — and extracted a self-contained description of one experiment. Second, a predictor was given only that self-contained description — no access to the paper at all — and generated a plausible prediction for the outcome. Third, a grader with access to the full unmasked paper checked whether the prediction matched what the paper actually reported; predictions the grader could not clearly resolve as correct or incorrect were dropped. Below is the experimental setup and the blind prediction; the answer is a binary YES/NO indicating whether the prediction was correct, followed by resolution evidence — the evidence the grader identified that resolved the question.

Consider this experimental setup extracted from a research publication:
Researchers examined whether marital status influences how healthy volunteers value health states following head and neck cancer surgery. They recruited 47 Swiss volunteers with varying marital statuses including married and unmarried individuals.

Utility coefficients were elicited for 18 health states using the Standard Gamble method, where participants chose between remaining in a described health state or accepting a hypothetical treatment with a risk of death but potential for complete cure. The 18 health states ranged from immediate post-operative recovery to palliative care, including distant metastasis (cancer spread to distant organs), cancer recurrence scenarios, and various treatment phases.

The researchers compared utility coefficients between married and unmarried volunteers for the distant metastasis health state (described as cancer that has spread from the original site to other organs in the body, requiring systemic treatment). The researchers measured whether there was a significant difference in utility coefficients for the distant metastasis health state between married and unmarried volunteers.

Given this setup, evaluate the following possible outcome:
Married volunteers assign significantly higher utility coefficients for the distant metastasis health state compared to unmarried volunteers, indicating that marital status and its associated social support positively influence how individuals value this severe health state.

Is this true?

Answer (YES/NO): NO